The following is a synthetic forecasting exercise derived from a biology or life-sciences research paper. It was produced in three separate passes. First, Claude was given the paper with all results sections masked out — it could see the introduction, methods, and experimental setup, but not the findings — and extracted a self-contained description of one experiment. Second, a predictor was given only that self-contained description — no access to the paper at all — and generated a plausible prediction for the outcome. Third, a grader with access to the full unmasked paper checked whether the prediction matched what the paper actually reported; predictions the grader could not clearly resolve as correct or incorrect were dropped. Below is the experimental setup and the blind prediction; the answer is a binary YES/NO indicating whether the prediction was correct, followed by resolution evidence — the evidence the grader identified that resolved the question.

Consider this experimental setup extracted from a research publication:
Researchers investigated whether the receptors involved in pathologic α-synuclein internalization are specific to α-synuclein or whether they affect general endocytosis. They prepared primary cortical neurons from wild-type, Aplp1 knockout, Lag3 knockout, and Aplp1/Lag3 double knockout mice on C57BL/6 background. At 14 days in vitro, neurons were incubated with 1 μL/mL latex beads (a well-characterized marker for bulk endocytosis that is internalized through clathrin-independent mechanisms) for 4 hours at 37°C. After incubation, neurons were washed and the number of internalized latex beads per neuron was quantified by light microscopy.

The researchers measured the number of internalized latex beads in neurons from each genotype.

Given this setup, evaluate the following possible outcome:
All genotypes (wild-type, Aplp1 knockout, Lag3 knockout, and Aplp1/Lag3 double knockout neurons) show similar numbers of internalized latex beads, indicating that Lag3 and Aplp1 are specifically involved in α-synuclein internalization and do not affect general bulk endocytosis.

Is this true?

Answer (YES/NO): YES